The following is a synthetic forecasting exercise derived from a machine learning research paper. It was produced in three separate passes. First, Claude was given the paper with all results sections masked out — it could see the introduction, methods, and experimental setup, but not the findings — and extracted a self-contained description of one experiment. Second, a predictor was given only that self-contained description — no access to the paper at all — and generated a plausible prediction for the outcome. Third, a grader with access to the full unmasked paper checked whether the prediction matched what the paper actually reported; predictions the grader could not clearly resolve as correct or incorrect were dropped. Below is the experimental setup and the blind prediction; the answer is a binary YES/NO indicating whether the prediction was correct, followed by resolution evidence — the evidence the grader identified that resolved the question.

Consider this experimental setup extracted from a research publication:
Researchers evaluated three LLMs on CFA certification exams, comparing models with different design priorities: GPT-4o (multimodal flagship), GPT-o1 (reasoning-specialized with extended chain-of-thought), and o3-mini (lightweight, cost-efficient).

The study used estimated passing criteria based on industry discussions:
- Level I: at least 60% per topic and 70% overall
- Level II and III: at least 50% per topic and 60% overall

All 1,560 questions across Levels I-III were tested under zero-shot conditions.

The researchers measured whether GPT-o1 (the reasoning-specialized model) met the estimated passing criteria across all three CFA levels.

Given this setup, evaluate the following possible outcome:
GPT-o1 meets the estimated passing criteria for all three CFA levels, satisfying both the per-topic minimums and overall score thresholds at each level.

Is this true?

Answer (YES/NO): YES